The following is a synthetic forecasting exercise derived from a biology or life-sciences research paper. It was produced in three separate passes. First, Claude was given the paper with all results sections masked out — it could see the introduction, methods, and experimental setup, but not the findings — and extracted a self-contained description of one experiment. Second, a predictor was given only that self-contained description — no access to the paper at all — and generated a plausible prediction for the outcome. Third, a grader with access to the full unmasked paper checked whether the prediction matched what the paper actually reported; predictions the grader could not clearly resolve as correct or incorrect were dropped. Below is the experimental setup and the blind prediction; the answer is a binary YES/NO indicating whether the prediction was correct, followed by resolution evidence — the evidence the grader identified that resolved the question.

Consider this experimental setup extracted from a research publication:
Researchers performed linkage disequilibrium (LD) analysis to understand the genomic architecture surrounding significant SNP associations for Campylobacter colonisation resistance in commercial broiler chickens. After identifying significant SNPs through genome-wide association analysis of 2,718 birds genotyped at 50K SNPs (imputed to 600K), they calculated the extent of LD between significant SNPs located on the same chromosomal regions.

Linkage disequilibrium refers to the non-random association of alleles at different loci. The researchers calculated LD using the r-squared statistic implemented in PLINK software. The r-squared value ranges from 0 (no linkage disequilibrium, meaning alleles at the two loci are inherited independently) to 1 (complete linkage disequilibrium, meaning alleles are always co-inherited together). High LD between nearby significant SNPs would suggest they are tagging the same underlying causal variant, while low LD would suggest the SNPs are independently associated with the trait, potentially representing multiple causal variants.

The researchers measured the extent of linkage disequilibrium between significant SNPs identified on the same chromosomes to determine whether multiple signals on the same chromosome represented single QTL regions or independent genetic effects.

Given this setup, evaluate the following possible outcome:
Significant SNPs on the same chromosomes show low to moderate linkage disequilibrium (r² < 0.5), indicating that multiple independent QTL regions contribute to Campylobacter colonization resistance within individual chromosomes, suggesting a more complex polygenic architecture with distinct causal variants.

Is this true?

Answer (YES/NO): NO